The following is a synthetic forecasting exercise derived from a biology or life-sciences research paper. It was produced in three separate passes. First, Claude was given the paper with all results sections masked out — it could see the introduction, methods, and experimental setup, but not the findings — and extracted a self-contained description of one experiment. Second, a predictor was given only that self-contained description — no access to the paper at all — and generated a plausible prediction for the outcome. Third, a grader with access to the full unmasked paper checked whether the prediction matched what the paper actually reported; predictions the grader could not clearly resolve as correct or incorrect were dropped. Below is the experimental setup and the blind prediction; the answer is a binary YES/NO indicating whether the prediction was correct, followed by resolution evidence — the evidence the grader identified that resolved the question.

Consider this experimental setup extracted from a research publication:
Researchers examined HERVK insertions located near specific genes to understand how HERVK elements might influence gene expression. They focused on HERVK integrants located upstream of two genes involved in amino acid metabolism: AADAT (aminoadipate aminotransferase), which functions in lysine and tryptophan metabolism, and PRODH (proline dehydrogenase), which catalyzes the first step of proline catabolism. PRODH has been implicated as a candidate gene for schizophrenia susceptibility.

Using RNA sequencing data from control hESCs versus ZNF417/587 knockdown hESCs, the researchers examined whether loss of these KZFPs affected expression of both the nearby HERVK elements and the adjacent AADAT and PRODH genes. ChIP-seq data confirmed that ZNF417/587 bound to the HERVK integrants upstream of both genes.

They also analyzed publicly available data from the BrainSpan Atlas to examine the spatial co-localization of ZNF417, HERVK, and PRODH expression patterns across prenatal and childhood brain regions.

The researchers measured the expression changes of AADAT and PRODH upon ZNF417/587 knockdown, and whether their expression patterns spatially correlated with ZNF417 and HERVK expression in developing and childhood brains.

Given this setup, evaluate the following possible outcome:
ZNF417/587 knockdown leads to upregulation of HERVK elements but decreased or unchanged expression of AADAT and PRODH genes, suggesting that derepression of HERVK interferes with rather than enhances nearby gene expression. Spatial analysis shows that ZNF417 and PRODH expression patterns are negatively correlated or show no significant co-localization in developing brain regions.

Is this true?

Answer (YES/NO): NO